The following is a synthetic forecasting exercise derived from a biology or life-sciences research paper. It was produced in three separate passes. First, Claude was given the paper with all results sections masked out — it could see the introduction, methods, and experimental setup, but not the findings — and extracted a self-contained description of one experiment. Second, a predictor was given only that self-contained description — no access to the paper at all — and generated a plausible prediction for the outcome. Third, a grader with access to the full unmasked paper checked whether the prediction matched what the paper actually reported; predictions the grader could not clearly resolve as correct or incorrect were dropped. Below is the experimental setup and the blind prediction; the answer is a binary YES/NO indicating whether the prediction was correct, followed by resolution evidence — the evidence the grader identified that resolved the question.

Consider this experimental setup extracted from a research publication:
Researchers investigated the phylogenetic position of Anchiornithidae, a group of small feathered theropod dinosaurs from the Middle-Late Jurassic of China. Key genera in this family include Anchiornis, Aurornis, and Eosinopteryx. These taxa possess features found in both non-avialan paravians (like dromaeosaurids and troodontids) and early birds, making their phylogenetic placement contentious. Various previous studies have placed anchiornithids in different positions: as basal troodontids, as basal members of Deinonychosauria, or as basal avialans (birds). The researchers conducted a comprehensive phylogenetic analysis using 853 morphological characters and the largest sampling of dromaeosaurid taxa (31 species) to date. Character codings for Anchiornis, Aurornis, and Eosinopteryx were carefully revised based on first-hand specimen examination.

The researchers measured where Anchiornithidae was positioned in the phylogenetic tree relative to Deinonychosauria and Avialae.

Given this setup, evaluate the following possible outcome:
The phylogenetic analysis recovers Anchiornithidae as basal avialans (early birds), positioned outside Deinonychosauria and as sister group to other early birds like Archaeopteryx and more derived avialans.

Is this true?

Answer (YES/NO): YES